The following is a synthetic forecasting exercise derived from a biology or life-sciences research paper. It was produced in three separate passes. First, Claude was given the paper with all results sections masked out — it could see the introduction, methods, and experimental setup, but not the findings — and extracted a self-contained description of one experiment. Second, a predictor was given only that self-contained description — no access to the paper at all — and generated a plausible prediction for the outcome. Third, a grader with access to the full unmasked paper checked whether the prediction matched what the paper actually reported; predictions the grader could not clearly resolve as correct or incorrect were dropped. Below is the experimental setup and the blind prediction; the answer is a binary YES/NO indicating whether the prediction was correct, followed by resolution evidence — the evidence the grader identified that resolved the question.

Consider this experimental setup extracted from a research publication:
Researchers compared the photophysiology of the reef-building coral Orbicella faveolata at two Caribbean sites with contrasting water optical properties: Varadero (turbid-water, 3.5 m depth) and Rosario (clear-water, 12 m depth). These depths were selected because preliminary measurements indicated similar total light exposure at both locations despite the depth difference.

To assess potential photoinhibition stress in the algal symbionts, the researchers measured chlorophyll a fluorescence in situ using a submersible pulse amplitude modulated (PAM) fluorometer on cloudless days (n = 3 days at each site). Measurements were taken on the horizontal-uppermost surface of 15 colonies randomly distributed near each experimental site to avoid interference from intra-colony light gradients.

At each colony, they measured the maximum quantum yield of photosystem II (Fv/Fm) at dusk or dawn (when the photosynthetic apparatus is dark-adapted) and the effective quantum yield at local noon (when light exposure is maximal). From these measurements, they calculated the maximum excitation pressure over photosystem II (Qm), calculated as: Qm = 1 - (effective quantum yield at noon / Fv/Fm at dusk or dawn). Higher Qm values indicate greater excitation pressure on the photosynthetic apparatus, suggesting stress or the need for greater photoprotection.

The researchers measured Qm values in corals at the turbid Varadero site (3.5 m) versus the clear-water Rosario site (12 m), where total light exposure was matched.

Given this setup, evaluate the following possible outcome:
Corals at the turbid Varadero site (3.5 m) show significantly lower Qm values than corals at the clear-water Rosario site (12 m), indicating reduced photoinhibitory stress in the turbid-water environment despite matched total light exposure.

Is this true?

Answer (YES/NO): NO